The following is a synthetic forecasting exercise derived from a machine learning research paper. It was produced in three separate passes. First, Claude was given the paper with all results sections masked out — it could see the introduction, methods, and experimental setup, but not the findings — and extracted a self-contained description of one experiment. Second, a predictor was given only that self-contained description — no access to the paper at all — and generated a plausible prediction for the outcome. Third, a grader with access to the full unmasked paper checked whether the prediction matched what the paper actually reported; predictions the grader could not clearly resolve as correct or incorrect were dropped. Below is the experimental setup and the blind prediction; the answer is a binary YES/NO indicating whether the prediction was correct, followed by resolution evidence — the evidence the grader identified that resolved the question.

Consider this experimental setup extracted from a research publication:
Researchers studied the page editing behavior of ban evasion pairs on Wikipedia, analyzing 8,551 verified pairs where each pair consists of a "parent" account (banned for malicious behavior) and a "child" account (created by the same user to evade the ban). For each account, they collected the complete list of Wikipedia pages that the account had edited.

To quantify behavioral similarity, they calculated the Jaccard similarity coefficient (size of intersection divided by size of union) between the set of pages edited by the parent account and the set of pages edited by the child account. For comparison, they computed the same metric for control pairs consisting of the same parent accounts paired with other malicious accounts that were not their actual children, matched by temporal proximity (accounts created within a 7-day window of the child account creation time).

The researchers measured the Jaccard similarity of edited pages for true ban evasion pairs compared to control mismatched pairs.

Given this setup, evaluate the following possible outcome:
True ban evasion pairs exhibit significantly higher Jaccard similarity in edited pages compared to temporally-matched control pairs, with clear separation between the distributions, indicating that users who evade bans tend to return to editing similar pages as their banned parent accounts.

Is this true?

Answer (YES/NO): YES